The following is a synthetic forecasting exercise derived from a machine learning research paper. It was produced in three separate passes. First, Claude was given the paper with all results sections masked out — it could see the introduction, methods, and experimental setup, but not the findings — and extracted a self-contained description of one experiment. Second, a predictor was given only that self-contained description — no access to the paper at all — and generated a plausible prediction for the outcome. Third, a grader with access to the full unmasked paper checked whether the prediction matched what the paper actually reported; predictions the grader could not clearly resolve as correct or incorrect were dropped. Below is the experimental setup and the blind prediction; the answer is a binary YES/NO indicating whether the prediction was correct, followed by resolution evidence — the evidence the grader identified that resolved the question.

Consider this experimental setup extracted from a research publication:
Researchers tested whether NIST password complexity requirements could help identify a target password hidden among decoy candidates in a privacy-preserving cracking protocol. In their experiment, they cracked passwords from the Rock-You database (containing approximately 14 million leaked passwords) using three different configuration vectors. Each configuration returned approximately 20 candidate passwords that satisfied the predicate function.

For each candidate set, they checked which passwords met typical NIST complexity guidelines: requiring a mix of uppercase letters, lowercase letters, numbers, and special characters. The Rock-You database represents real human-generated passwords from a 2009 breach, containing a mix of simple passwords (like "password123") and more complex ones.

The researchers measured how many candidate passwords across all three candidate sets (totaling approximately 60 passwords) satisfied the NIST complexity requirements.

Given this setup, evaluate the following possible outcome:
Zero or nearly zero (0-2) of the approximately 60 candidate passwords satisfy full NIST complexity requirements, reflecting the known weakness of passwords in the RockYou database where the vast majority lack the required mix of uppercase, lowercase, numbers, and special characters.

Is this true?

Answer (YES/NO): YES